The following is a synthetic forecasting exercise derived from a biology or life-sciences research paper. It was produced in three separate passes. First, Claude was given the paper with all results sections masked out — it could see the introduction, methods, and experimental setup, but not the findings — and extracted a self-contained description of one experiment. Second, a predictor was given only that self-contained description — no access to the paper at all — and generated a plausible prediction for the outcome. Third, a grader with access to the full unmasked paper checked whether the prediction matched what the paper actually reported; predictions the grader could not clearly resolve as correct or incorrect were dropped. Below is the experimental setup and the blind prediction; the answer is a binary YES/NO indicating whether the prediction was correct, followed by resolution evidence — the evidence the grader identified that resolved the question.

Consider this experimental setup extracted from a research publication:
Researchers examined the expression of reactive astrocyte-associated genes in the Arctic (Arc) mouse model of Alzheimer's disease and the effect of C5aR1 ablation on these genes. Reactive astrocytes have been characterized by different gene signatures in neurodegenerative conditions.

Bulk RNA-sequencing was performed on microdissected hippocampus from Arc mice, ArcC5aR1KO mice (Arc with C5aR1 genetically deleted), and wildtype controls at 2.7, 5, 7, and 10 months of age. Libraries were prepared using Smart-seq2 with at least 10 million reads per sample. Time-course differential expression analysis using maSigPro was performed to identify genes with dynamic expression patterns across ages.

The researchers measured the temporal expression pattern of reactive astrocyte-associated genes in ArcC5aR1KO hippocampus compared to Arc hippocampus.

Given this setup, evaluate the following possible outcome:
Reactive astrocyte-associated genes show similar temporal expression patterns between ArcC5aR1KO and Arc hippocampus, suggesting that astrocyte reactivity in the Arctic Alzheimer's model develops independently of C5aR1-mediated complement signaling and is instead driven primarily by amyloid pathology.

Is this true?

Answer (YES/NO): NO